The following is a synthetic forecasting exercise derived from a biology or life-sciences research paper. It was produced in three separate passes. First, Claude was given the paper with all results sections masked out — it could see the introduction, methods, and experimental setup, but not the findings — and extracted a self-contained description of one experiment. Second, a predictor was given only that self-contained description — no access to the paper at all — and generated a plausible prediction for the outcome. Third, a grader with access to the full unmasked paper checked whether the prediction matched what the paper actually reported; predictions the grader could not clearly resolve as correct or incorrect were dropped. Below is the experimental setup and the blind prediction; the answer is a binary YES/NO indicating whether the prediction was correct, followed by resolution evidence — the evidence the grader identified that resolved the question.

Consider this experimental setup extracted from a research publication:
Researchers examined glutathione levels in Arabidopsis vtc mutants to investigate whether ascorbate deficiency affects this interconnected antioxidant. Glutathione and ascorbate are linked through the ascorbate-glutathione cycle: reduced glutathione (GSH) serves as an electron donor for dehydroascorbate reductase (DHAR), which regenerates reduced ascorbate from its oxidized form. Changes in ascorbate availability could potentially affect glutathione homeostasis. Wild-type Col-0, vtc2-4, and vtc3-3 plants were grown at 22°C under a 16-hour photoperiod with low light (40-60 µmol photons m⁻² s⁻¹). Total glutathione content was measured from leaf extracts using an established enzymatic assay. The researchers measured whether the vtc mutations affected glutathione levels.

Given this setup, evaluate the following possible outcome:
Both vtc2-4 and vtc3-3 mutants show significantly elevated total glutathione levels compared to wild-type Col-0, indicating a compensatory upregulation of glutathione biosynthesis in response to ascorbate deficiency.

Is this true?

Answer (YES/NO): NO